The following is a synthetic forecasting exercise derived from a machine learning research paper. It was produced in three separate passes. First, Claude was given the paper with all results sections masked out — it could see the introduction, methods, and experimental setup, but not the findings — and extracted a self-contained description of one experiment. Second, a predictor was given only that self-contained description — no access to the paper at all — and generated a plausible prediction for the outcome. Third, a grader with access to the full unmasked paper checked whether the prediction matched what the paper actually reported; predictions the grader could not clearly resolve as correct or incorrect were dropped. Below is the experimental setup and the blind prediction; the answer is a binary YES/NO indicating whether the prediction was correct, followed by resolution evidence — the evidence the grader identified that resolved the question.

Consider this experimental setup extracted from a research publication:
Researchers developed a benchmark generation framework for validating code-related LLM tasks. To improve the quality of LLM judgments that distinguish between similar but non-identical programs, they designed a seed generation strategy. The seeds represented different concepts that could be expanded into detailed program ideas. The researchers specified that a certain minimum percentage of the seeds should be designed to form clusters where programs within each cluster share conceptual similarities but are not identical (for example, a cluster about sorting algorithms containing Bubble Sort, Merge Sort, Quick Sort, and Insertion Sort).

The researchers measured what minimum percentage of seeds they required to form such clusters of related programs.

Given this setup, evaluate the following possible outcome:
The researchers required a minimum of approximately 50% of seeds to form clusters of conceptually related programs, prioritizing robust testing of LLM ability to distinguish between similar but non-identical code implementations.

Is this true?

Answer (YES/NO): NO